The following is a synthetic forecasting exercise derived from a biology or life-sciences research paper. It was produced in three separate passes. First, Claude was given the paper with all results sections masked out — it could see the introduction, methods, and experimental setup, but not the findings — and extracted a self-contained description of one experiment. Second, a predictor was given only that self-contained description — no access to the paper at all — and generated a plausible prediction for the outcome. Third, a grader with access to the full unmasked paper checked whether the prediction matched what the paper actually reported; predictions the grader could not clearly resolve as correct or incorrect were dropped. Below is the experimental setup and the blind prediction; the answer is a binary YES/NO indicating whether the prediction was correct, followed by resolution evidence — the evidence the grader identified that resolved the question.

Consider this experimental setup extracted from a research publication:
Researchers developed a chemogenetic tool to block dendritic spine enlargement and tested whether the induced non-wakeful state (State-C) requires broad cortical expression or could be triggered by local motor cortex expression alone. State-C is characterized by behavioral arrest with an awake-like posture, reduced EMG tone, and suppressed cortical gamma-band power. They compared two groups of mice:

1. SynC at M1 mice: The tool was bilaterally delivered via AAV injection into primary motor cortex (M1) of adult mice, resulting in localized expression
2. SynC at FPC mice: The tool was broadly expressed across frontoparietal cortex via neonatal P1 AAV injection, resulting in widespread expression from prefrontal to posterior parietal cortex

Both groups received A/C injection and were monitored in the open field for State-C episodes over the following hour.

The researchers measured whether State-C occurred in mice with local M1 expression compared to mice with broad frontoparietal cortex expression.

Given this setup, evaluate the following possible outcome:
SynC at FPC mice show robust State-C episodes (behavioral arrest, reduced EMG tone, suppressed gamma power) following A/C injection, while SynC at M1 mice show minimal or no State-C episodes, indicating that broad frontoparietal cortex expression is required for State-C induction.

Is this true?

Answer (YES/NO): YES